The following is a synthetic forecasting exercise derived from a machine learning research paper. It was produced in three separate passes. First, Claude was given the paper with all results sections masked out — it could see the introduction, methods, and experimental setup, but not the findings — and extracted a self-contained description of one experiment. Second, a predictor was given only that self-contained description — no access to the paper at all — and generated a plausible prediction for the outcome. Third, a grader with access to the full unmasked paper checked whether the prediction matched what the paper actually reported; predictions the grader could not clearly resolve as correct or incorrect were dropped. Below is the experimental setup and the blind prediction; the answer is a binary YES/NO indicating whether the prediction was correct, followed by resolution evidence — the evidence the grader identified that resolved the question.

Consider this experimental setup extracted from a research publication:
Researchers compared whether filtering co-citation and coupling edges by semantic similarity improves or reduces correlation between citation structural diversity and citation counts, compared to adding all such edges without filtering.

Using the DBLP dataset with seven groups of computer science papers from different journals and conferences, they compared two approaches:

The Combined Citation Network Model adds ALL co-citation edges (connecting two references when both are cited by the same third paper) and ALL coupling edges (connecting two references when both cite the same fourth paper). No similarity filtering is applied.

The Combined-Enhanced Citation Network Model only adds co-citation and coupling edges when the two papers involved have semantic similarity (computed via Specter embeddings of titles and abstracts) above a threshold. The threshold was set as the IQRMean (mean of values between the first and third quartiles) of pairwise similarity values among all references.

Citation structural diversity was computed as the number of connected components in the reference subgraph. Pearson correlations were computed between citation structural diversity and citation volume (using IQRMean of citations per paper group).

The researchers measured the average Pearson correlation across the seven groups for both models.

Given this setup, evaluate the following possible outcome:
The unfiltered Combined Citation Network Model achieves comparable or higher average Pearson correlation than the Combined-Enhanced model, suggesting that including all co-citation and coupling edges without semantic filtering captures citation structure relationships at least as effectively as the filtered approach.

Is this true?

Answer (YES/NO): NO